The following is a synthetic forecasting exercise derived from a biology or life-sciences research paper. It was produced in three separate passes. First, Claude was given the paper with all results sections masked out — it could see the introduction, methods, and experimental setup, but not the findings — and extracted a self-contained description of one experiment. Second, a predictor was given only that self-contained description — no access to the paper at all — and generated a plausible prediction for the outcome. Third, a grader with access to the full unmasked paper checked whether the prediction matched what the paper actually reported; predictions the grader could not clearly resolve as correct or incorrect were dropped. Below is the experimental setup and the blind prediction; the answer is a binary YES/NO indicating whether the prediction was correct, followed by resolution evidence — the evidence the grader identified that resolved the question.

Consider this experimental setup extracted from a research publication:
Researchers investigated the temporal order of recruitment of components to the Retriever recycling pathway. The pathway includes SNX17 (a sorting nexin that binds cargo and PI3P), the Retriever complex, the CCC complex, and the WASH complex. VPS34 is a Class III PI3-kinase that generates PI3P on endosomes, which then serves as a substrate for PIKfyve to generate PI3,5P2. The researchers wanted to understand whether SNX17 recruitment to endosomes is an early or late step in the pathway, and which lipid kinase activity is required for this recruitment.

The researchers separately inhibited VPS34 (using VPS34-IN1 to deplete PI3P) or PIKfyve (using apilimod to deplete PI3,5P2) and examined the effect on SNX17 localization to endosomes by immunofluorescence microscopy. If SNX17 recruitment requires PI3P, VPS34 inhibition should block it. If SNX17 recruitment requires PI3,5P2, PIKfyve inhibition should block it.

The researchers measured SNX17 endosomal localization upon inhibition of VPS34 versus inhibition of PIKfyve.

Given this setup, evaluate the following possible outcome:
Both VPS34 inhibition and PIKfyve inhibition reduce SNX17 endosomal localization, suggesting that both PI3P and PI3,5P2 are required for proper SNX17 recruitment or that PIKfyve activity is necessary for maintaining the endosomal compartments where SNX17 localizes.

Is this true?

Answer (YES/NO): NO